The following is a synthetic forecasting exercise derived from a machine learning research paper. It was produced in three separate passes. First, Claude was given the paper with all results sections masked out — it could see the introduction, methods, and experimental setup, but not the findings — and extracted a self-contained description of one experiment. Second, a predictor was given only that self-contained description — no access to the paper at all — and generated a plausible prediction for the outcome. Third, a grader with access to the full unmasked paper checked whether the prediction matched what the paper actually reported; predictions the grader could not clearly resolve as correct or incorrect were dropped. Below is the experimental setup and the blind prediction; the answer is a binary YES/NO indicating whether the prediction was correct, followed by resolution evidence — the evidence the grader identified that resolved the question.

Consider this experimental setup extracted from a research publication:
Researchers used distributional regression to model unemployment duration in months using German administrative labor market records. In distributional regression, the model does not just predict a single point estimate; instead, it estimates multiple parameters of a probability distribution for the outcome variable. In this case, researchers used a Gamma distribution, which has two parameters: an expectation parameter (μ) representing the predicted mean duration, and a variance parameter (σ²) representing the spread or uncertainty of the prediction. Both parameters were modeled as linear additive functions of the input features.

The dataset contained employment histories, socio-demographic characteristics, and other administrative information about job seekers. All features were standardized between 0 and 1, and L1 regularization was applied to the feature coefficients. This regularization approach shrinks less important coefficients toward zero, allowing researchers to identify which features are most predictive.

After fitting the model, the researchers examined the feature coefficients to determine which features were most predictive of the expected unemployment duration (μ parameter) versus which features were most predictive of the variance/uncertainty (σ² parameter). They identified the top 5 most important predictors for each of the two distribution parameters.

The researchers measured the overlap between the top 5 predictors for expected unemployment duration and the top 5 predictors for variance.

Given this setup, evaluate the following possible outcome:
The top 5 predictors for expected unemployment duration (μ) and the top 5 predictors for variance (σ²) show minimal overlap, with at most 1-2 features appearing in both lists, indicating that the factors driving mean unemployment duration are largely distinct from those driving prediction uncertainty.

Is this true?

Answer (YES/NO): YES